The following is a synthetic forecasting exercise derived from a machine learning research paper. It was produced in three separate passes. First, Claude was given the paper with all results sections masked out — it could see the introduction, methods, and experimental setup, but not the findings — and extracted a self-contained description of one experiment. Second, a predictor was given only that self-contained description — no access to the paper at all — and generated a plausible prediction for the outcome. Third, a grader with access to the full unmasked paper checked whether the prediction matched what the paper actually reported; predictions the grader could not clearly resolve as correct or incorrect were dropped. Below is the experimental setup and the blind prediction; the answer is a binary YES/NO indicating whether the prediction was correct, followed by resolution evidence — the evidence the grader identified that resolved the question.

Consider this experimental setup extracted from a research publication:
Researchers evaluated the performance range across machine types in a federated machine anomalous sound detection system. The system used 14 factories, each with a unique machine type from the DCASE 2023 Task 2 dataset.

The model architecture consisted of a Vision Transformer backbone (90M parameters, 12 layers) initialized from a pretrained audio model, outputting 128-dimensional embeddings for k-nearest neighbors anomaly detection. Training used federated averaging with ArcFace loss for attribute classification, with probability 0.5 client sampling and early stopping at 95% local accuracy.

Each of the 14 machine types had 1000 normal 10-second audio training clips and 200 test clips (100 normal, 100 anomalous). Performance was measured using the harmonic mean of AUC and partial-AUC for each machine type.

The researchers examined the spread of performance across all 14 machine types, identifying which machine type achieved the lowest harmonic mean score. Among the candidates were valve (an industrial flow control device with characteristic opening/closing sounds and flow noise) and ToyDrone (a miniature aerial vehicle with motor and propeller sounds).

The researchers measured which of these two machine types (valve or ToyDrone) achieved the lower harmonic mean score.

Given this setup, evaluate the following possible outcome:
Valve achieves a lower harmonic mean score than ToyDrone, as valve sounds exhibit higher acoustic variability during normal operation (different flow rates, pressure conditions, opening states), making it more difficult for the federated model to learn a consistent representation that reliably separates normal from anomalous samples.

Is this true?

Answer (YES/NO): YES